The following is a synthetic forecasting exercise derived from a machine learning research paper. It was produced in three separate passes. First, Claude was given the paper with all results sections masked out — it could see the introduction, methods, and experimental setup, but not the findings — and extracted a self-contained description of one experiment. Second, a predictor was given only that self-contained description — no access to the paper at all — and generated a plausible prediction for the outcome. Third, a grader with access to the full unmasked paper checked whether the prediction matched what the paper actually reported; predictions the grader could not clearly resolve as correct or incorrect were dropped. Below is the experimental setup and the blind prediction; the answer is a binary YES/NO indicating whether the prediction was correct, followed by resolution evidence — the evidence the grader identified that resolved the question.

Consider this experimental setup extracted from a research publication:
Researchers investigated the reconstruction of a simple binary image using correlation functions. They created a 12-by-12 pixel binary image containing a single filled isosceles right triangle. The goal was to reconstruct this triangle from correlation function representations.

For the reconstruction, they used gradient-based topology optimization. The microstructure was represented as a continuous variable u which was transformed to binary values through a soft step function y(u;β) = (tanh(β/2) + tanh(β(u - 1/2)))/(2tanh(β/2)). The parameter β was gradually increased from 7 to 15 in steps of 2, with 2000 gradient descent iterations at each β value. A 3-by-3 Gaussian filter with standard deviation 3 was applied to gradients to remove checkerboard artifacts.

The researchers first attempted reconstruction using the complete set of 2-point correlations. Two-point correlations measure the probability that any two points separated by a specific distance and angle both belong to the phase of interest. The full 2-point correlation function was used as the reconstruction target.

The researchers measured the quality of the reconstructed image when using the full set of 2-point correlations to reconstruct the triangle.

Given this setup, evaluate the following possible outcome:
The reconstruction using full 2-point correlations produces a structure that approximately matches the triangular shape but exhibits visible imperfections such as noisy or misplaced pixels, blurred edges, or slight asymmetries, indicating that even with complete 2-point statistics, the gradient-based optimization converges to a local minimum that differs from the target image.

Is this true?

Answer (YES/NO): NO